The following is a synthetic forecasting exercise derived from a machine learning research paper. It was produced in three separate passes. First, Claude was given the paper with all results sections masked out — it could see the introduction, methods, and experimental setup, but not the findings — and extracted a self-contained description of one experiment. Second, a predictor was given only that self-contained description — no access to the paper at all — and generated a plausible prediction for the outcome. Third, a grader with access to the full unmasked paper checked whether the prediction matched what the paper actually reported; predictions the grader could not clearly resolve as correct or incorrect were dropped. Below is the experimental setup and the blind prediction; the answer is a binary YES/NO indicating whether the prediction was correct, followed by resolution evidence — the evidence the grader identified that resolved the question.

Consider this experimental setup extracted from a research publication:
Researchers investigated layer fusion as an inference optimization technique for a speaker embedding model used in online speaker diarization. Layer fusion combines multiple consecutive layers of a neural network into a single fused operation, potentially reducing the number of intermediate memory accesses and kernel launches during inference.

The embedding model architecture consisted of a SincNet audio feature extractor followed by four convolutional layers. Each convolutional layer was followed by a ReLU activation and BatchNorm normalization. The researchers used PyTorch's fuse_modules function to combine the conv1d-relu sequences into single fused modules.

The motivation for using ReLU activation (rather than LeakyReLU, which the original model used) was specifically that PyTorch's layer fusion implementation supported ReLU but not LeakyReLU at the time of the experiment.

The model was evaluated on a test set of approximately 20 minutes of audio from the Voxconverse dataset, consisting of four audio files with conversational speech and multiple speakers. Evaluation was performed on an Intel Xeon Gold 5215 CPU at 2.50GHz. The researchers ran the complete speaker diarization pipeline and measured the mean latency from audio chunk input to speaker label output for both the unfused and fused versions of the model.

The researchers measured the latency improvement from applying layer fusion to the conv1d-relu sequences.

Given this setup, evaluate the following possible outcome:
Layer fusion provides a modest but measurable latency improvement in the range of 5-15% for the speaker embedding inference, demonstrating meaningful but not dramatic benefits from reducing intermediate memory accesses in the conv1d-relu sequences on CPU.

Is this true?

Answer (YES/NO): YES